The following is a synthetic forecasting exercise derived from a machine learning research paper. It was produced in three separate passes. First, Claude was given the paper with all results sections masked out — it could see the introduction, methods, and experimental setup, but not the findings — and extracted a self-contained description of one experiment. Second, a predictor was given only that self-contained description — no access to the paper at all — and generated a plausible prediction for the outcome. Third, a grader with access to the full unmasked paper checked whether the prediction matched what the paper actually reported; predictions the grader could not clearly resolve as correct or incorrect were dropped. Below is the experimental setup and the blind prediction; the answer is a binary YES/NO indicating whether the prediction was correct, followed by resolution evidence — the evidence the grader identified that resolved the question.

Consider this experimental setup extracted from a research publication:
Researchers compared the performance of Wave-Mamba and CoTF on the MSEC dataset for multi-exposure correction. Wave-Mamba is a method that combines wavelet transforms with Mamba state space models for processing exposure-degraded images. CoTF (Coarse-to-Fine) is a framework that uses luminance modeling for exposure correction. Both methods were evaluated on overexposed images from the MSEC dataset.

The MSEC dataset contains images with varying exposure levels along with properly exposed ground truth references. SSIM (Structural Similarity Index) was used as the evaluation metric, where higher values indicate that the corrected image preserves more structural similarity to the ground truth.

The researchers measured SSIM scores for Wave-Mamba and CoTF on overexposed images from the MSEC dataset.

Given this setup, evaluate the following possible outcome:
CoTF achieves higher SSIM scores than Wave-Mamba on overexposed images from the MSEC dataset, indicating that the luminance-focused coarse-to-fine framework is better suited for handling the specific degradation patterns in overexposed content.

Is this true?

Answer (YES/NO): YES